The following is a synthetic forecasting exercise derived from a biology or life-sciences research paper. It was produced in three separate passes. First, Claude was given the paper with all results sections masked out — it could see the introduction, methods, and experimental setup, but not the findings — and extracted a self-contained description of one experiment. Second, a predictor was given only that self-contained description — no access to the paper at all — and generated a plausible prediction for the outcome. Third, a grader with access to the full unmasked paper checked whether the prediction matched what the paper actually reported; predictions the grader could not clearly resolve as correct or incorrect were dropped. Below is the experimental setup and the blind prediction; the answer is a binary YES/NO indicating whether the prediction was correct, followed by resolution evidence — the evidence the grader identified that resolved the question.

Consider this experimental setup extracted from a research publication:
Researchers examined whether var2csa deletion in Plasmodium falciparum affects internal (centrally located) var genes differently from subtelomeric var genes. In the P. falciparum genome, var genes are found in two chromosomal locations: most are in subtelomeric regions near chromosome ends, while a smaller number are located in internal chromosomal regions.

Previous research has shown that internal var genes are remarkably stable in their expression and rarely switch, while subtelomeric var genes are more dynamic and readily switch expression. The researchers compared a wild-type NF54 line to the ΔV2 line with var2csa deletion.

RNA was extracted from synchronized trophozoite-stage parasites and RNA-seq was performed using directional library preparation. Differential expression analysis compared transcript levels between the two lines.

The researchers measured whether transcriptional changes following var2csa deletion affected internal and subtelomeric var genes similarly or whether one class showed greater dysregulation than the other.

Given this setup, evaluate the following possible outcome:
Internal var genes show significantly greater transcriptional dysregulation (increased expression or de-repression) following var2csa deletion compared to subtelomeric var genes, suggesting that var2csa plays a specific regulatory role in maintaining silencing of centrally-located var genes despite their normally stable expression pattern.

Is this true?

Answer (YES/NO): NO